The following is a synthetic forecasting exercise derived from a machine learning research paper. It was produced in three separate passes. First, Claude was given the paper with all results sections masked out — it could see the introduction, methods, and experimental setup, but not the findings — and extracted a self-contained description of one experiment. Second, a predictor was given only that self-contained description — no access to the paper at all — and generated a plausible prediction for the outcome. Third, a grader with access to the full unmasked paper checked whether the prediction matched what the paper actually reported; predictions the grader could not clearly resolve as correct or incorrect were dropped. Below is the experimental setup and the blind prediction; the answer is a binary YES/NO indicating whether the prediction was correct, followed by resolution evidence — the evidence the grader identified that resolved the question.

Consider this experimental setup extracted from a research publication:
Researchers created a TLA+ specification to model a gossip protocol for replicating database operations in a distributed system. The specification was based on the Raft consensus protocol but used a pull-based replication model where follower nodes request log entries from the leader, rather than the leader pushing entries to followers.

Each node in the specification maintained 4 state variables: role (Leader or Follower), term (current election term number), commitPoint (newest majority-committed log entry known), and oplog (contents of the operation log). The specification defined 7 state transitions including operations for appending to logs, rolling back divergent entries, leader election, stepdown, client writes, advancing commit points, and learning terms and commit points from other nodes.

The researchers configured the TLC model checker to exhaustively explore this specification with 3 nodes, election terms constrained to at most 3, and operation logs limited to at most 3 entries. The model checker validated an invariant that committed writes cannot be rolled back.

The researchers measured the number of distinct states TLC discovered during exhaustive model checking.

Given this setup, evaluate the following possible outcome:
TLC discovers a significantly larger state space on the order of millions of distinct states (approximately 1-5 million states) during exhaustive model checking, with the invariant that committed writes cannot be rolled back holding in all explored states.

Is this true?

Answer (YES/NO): NO